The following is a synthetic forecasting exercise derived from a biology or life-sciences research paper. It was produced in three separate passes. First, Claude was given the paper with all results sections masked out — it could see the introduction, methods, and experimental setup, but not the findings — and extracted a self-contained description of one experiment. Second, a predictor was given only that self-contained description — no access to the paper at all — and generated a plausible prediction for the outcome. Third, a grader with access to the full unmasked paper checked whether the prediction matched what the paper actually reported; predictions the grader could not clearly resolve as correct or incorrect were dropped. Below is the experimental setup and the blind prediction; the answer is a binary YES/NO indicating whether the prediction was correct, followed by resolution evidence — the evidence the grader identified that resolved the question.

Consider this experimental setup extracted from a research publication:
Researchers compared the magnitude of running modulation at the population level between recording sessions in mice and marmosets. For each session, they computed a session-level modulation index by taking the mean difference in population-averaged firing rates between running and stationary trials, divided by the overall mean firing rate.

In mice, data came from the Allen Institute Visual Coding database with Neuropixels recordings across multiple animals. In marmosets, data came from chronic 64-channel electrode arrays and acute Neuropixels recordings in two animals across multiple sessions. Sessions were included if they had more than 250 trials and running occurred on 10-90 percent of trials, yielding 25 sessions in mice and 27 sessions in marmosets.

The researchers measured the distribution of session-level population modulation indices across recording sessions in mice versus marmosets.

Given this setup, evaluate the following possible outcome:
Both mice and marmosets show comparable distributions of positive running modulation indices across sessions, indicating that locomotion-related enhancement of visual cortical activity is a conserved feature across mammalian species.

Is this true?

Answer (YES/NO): NO